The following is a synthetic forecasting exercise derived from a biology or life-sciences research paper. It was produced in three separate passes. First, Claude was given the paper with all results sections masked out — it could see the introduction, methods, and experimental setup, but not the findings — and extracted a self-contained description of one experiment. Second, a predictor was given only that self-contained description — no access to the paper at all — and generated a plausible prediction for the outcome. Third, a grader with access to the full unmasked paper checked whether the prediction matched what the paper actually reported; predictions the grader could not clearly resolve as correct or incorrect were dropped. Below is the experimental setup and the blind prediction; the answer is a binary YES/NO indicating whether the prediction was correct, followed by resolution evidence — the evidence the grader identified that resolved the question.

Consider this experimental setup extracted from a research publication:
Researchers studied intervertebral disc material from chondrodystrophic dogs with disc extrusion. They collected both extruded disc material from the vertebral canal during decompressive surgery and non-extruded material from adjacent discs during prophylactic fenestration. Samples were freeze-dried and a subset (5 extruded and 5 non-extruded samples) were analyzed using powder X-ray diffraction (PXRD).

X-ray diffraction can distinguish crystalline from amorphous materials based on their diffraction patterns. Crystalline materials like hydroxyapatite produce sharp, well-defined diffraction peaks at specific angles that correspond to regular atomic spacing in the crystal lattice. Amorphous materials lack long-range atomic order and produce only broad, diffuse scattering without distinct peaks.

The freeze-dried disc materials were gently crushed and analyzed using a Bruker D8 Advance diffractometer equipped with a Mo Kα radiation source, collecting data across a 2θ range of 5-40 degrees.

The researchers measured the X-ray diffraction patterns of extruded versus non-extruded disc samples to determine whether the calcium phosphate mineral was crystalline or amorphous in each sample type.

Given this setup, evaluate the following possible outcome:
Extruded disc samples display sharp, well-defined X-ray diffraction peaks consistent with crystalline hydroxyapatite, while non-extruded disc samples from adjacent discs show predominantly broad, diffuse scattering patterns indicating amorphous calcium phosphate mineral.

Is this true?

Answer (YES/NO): YES